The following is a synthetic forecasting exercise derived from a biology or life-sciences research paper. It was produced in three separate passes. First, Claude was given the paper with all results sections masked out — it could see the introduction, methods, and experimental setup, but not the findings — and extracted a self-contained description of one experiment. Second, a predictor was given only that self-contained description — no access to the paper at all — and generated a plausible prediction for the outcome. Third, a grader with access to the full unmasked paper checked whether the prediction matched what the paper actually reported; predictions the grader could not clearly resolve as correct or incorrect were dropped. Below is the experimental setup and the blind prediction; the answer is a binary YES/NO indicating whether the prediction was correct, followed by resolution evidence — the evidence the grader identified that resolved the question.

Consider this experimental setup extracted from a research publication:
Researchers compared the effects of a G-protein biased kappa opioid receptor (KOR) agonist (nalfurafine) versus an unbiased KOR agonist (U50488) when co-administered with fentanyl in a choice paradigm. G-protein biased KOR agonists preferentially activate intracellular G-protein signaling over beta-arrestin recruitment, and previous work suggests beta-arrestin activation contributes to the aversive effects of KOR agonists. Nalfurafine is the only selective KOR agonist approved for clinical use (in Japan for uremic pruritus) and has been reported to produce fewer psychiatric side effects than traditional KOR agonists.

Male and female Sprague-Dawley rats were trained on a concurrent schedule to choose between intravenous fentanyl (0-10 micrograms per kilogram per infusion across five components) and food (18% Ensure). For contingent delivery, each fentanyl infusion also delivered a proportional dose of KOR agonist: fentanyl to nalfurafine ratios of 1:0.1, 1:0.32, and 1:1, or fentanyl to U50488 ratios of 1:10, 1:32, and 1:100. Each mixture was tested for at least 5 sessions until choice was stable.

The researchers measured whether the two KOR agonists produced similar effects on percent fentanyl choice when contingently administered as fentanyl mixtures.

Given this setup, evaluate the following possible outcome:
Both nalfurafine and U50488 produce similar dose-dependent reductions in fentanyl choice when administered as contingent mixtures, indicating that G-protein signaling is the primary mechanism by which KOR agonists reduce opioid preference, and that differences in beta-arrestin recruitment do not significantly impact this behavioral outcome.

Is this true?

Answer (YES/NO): YES